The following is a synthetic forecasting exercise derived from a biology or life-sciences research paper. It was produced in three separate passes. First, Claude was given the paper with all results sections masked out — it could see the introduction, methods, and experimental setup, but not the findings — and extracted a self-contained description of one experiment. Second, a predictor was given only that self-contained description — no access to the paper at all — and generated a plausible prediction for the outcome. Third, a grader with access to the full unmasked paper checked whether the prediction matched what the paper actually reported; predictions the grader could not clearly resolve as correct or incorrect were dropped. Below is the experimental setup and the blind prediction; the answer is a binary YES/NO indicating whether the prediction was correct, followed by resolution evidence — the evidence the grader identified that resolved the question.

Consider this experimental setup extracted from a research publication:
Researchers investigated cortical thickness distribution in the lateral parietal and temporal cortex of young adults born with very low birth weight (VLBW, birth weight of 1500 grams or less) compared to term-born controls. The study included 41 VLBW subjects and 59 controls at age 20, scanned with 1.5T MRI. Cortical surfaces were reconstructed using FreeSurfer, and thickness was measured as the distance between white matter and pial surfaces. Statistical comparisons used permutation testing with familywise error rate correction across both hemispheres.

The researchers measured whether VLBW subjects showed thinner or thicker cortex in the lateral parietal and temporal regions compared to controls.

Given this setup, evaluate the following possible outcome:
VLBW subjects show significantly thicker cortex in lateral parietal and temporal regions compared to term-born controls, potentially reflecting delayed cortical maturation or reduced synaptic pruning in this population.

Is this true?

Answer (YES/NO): NO